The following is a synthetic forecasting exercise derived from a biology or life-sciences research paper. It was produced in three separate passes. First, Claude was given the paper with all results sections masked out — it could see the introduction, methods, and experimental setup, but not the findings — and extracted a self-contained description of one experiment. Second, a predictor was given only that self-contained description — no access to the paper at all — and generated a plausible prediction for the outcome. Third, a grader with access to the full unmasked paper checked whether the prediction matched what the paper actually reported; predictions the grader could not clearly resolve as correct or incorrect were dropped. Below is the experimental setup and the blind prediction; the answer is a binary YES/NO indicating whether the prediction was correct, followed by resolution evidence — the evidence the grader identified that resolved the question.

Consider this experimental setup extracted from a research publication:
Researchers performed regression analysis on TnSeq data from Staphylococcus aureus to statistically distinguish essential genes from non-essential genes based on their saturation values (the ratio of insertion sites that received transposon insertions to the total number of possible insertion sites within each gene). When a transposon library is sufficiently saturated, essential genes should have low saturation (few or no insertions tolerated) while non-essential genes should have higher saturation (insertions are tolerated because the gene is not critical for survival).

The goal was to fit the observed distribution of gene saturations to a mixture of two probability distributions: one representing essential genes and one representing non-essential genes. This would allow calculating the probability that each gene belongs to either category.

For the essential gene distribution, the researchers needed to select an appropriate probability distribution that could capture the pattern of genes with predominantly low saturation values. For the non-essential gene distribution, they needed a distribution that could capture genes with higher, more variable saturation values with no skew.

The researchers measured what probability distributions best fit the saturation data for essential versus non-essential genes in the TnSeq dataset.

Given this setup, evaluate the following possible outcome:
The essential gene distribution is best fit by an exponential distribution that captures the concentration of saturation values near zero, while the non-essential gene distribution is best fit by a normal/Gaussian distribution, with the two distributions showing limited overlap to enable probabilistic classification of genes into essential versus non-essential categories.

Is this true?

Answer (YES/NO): YES